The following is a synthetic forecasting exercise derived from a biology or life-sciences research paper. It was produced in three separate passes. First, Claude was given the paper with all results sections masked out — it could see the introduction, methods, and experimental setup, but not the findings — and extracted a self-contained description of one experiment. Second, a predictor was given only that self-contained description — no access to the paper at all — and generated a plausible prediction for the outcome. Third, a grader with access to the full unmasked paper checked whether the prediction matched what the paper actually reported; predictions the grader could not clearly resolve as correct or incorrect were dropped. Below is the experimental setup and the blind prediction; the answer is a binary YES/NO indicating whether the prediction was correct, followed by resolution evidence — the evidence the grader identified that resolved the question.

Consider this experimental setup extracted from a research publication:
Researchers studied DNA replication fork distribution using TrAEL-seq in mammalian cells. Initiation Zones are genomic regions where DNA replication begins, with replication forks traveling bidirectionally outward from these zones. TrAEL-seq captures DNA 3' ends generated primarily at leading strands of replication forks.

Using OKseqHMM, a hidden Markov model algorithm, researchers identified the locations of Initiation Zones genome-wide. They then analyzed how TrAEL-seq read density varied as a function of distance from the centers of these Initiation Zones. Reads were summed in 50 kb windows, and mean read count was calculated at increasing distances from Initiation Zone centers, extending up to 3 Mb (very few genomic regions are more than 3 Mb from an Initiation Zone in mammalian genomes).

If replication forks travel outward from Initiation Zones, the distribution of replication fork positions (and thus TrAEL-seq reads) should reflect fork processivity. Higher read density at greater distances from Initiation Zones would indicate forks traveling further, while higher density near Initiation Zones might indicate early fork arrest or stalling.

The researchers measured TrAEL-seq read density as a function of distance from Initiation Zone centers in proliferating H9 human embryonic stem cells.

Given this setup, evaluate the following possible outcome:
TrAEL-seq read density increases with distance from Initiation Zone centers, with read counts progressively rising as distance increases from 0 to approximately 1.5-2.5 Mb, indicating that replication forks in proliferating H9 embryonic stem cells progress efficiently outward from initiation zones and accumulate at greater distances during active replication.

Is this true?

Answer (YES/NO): NO